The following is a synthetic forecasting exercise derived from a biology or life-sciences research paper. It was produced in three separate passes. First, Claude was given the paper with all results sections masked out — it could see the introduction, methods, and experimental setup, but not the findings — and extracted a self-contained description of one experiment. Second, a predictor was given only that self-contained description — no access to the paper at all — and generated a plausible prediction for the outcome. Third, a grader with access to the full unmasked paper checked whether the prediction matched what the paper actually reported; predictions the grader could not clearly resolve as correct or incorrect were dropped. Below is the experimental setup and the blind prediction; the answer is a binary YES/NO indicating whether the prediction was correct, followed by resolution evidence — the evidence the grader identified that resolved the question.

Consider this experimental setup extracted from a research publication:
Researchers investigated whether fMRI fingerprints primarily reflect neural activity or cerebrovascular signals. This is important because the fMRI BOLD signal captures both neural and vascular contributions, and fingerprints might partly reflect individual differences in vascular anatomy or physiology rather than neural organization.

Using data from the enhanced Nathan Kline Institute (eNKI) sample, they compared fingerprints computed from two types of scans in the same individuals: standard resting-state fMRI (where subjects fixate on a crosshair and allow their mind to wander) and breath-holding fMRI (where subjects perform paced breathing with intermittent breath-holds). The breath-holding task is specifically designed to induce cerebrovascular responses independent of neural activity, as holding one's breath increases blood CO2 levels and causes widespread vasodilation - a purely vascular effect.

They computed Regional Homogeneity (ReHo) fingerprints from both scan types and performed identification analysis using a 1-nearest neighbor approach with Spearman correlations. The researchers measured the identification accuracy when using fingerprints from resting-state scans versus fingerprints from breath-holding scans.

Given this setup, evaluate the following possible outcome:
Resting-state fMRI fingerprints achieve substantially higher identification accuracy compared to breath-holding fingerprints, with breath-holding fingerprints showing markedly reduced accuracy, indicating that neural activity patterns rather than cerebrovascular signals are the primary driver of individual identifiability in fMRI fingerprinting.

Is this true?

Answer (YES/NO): NO